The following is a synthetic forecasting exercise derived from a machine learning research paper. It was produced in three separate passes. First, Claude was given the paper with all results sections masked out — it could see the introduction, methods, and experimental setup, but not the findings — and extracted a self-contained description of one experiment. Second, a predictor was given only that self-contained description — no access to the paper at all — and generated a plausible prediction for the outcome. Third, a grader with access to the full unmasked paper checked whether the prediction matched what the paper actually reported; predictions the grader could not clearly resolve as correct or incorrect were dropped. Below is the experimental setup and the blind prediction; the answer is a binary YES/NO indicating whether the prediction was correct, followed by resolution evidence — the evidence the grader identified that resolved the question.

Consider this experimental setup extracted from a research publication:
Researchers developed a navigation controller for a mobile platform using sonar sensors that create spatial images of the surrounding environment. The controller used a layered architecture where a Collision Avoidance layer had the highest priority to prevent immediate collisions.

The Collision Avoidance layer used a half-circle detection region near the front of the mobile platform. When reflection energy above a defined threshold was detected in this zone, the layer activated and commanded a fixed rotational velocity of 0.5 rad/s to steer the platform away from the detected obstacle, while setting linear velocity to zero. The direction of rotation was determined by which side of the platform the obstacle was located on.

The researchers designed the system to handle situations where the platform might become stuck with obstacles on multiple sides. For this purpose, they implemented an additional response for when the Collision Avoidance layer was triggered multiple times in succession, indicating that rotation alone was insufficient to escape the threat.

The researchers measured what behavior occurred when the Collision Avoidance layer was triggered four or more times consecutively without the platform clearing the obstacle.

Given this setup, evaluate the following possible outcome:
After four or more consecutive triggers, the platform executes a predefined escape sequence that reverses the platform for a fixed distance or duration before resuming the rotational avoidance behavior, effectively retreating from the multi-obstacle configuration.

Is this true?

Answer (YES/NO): NO